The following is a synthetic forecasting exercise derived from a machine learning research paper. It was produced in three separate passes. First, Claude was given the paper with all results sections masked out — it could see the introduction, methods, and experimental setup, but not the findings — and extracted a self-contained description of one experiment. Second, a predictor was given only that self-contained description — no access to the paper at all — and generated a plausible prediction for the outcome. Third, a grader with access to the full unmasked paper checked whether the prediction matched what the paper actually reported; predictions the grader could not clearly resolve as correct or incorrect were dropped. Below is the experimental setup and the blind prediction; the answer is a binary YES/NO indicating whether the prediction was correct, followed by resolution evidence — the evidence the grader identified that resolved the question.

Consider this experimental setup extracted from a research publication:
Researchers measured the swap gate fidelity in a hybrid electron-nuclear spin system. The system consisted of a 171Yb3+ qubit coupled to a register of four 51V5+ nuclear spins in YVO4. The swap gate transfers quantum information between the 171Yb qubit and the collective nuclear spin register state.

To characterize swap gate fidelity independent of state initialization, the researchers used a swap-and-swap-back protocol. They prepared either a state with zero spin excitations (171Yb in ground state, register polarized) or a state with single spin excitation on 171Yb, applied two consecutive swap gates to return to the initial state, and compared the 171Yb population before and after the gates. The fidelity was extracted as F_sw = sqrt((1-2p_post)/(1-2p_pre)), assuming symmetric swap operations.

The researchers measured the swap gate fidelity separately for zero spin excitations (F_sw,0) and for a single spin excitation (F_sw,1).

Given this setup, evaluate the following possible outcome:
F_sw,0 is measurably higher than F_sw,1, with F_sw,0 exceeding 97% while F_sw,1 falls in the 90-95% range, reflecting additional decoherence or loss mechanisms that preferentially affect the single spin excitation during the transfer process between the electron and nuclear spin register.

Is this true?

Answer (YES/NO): NO